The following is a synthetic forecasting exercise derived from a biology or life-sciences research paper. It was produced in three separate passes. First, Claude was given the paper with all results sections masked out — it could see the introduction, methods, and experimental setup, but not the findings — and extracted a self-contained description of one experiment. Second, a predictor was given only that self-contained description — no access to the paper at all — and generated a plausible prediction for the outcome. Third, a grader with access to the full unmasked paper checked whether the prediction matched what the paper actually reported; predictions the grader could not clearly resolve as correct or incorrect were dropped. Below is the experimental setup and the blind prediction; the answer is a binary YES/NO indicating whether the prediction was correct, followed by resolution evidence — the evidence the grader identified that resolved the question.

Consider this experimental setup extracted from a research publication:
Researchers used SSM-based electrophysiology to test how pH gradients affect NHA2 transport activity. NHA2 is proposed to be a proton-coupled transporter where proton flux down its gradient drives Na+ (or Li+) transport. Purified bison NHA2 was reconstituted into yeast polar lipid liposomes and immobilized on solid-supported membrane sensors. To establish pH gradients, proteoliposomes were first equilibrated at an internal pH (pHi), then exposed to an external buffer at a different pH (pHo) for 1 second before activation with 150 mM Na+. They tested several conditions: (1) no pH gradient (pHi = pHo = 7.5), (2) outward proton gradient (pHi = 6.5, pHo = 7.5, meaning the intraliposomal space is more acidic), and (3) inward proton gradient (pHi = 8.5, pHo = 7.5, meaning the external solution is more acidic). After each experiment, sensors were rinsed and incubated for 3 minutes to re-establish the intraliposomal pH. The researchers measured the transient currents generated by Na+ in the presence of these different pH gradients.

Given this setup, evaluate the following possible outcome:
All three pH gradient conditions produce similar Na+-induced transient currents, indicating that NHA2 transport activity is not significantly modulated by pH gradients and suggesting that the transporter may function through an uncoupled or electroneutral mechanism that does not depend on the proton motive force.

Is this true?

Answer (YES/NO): NO